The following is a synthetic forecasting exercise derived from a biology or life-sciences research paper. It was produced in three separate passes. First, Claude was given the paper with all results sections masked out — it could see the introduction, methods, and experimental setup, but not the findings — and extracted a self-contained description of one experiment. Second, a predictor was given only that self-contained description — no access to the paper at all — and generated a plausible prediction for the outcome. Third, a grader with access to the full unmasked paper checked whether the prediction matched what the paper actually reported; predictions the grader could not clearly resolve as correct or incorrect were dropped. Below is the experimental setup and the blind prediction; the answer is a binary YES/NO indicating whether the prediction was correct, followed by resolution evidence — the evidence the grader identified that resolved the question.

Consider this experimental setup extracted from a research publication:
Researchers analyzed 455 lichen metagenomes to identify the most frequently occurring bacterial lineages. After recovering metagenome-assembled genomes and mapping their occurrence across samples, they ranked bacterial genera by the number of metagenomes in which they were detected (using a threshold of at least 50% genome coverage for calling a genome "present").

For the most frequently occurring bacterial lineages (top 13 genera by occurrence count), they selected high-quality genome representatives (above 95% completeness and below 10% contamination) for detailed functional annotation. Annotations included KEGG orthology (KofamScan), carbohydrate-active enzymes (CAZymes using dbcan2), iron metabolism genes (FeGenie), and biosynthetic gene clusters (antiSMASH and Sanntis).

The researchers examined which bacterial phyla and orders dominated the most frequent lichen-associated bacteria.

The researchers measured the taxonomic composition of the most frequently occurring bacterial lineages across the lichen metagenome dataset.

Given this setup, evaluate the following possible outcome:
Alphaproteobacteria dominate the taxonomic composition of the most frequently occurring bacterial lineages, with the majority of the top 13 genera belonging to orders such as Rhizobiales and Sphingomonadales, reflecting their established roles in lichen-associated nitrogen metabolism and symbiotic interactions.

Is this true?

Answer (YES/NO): NO